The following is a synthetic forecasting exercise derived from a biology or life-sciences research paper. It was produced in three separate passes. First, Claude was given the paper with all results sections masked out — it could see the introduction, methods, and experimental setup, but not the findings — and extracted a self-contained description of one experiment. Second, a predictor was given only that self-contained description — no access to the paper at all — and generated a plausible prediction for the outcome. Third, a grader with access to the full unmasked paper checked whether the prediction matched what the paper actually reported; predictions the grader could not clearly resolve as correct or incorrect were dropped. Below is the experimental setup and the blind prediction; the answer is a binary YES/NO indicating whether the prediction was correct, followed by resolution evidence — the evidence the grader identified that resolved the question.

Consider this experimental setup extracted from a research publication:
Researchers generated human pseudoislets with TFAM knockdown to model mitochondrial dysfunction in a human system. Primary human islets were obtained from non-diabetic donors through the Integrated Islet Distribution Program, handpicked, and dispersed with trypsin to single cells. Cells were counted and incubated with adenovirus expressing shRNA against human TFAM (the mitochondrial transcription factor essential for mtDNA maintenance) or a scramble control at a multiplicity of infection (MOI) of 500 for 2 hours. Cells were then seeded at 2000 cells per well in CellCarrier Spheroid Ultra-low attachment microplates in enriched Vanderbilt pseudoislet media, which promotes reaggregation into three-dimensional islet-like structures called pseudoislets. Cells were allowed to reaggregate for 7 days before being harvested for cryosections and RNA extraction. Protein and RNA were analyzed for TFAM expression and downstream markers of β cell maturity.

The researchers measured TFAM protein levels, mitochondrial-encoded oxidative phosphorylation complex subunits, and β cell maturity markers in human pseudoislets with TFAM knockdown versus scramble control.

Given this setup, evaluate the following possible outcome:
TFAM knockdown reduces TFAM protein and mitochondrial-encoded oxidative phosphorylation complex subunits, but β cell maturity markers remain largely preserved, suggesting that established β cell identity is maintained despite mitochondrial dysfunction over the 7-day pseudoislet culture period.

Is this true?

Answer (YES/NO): NO